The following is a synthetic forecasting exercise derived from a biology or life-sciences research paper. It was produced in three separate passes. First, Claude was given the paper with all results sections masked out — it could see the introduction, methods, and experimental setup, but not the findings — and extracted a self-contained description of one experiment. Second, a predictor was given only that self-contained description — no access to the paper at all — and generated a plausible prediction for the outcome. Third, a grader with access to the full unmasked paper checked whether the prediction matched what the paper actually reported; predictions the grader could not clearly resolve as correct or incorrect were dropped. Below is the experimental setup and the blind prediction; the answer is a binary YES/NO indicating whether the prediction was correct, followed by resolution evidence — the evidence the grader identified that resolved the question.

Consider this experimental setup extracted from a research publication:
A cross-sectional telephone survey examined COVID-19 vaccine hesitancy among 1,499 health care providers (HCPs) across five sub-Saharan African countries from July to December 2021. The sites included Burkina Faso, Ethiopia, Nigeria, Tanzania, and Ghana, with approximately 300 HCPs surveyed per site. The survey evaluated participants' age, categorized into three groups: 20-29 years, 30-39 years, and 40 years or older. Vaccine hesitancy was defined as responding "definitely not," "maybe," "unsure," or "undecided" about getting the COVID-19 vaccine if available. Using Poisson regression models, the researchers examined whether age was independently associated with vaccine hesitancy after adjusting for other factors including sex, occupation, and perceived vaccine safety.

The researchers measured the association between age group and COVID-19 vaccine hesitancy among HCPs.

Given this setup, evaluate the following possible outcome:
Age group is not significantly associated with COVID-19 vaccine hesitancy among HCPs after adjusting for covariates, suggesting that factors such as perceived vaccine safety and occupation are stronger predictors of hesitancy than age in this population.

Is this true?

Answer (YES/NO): NO